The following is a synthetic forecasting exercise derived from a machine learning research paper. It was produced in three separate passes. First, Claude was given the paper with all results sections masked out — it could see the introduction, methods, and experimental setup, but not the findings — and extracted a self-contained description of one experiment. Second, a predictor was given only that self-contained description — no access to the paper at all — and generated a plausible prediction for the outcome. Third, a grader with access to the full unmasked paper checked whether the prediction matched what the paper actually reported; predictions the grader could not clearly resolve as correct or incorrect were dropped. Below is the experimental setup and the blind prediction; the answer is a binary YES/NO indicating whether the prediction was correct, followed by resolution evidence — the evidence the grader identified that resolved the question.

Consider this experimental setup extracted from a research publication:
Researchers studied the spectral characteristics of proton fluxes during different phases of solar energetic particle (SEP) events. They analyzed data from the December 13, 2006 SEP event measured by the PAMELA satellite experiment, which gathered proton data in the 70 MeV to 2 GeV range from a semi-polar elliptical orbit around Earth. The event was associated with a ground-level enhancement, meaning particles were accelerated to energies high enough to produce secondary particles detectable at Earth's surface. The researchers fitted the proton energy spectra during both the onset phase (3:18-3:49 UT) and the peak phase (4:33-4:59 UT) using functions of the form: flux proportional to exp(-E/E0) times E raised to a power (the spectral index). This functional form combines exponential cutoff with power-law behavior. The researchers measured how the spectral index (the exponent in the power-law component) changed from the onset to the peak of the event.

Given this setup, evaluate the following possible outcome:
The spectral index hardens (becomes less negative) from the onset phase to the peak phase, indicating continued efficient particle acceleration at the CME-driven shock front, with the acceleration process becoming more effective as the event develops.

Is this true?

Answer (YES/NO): NO